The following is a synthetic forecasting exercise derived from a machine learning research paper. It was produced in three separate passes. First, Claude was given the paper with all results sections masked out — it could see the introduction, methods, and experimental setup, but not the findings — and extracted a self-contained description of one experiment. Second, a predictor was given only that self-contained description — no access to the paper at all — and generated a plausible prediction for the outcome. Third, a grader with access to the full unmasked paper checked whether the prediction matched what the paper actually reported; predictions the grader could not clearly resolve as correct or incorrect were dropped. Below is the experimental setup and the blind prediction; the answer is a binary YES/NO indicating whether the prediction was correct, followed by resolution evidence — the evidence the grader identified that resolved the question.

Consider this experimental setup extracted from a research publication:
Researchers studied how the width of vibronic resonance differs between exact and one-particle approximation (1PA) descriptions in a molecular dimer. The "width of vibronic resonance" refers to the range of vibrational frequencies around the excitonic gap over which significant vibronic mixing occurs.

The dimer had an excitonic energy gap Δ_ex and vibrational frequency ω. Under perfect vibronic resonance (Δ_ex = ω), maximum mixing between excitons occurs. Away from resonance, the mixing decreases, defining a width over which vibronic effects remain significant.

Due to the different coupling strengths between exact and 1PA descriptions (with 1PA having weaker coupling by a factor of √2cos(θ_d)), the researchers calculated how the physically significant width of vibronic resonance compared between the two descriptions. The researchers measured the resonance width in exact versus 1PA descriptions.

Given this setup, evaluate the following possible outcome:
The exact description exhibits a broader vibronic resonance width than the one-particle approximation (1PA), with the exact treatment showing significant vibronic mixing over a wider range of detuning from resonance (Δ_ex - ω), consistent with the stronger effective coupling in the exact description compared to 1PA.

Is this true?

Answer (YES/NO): YES